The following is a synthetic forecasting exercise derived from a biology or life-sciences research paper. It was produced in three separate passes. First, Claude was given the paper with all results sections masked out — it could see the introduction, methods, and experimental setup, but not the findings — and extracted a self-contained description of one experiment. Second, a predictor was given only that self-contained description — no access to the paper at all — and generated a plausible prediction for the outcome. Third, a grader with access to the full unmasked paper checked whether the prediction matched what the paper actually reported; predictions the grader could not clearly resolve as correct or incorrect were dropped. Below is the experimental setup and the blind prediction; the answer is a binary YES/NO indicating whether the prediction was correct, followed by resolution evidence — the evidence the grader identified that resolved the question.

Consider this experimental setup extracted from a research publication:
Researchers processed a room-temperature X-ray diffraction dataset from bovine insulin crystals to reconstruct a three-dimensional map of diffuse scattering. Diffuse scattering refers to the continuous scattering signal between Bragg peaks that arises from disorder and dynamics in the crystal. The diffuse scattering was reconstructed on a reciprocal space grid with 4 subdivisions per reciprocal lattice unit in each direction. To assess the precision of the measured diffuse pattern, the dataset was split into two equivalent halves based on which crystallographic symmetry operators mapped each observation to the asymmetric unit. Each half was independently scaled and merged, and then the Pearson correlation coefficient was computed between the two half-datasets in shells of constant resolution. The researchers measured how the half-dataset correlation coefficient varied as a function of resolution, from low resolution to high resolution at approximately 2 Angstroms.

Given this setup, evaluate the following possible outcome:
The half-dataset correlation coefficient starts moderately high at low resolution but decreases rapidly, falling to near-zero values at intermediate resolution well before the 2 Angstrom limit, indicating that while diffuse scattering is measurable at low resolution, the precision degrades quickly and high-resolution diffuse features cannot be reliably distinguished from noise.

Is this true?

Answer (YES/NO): NO